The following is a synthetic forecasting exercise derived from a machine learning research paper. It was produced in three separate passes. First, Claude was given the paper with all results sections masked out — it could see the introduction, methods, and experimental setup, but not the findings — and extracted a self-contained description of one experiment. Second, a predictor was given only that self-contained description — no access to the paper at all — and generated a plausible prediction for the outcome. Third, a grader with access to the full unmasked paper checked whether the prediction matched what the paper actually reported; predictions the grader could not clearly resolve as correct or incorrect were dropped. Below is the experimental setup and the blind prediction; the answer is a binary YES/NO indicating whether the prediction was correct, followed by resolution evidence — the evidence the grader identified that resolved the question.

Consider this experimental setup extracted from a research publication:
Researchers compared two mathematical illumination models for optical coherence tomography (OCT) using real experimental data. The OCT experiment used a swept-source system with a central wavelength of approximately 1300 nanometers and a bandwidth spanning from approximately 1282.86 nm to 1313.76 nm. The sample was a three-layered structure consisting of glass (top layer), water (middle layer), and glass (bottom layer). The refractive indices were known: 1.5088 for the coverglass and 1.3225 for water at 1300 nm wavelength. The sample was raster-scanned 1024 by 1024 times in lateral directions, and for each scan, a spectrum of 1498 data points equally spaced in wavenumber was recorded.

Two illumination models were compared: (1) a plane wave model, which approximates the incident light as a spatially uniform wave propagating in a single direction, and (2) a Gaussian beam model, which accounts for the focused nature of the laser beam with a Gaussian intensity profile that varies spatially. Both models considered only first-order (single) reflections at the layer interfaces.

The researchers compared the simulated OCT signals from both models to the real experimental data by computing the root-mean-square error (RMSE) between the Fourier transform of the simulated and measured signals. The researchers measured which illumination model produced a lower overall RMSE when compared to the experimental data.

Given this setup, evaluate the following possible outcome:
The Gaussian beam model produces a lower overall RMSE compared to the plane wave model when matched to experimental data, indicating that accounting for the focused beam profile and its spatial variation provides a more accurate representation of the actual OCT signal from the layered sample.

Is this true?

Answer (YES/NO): NO